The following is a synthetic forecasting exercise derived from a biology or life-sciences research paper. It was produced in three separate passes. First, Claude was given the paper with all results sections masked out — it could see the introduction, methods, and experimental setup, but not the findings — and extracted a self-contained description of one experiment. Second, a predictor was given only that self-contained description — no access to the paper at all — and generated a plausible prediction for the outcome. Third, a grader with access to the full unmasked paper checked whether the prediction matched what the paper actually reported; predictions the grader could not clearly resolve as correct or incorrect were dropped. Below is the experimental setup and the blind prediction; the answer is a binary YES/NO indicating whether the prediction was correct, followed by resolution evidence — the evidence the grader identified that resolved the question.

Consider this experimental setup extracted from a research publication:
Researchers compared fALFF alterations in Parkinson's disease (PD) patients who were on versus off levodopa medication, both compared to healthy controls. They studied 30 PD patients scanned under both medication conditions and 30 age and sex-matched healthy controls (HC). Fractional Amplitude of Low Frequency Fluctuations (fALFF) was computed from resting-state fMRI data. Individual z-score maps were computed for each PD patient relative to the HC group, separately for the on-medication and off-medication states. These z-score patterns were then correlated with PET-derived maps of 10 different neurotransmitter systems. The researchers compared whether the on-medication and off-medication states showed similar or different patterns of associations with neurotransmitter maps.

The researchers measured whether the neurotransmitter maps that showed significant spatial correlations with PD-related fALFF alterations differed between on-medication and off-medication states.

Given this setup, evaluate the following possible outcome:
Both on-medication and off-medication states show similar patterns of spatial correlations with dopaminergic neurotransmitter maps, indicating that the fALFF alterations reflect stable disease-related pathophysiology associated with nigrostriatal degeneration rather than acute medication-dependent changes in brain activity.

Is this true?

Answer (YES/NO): YES